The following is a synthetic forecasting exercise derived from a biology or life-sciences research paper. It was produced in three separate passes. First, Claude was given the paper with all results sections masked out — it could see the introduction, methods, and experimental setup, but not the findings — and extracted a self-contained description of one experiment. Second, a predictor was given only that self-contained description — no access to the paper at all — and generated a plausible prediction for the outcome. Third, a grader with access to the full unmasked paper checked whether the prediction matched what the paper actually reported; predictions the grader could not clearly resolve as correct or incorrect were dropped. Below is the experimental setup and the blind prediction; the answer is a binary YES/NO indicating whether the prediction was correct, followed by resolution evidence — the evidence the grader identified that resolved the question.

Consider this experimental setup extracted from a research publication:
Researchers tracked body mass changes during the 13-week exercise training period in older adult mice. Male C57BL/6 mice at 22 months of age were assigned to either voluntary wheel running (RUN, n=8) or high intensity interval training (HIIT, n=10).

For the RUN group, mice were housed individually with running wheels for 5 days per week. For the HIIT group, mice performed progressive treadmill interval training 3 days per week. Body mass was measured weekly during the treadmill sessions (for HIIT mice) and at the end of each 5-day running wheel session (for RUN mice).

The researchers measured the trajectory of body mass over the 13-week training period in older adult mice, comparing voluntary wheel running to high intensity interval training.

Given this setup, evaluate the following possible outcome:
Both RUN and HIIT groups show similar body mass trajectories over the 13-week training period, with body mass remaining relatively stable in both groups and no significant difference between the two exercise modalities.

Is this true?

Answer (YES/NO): NO